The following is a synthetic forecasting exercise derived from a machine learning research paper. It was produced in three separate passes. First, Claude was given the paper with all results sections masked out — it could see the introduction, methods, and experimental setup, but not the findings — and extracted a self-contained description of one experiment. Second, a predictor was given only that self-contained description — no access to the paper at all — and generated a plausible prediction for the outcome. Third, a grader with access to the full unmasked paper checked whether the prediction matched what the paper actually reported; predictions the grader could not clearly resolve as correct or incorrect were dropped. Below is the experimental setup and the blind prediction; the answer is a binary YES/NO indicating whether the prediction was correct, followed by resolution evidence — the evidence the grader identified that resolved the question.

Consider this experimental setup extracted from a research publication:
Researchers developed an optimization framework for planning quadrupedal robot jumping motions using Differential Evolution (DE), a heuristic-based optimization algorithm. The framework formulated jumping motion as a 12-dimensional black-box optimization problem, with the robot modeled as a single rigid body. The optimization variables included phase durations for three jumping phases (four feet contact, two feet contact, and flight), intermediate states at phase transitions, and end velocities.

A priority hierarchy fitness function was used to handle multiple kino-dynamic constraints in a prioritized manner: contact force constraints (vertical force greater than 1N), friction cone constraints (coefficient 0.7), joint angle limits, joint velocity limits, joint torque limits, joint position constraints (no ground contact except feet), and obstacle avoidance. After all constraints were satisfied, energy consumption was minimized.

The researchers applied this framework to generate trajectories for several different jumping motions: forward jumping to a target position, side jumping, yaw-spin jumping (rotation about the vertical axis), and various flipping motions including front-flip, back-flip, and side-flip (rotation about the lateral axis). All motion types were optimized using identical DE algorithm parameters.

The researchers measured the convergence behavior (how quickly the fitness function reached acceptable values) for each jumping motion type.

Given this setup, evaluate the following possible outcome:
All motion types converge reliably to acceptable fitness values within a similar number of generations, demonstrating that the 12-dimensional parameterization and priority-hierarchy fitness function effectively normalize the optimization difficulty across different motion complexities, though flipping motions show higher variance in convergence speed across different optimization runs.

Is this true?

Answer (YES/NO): NO